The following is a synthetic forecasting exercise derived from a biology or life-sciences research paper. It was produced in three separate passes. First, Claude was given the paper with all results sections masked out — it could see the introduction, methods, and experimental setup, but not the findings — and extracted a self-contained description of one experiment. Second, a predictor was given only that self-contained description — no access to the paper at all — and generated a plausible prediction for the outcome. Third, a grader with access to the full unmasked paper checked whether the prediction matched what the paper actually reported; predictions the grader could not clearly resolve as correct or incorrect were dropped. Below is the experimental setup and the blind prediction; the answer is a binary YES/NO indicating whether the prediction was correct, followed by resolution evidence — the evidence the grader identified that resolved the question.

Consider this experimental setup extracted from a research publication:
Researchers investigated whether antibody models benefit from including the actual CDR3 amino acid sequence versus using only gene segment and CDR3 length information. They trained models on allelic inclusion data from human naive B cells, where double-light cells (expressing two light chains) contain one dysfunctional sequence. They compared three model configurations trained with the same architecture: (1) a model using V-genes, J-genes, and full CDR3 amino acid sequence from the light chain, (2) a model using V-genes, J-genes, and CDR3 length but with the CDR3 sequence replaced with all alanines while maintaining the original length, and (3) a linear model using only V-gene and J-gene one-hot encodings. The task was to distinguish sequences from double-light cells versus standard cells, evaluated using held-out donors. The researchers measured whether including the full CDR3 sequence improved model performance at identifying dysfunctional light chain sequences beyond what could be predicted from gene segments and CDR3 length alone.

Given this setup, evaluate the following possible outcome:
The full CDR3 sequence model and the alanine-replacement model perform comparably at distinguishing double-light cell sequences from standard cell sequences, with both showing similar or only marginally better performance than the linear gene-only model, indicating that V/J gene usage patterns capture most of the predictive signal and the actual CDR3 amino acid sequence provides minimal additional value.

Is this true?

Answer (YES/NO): NO